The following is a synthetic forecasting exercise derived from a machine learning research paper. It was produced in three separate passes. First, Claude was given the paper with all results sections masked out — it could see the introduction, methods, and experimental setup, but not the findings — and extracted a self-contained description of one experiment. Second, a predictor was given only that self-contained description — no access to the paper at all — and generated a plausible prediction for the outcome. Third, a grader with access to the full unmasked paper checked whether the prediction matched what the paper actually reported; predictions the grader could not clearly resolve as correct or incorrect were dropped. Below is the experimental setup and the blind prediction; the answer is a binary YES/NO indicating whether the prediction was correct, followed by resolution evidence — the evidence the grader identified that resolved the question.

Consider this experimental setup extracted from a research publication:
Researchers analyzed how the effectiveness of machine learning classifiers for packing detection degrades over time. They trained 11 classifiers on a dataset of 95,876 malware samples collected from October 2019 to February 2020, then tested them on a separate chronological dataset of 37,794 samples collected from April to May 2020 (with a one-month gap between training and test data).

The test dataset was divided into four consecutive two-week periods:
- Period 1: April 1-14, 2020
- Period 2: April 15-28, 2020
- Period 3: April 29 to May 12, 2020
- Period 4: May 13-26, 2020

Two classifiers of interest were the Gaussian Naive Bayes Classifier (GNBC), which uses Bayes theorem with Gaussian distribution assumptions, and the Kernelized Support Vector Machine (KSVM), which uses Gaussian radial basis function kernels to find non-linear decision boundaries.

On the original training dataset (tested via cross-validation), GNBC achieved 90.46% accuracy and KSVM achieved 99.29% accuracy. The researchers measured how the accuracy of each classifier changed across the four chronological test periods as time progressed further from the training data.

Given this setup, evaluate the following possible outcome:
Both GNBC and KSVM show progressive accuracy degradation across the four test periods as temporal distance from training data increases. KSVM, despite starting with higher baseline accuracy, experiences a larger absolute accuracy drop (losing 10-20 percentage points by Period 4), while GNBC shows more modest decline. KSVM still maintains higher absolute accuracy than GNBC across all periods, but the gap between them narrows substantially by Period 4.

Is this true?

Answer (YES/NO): NO